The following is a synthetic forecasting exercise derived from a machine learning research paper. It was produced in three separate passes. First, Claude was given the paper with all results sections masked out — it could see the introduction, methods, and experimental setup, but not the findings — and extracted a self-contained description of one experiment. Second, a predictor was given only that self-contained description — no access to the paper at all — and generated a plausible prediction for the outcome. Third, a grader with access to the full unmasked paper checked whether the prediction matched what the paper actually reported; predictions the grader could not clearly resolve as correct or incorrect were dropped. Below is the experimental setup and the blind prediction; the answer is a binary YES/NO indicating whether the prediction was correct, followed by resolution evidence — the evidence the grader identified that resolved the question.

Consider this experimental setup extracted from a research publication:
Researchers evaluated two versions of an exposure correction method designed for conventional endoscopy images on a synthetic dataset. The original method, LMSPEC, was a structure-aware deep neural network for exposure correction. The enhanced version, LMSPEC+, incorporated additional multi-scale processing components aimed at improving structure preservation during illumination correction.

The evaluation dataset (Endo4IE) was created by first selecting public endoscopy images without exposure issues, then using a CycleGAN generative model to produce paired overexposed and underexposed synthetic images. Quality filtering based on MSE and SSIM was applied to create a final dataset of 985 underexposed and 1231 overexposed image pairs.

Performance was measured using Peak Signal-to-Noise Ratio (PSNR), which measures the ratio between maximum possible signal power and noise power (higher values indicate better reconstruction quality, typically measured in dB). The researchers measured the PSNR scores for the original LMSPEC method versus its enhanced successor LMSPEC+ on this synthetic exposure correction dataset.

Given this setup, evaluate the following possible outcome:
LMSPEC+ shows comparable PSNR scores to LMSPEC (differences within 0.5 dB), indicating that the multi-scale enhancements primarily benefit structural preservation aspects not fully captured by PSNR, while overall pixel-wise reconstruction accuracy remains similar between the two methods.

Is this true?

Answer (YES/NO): NO